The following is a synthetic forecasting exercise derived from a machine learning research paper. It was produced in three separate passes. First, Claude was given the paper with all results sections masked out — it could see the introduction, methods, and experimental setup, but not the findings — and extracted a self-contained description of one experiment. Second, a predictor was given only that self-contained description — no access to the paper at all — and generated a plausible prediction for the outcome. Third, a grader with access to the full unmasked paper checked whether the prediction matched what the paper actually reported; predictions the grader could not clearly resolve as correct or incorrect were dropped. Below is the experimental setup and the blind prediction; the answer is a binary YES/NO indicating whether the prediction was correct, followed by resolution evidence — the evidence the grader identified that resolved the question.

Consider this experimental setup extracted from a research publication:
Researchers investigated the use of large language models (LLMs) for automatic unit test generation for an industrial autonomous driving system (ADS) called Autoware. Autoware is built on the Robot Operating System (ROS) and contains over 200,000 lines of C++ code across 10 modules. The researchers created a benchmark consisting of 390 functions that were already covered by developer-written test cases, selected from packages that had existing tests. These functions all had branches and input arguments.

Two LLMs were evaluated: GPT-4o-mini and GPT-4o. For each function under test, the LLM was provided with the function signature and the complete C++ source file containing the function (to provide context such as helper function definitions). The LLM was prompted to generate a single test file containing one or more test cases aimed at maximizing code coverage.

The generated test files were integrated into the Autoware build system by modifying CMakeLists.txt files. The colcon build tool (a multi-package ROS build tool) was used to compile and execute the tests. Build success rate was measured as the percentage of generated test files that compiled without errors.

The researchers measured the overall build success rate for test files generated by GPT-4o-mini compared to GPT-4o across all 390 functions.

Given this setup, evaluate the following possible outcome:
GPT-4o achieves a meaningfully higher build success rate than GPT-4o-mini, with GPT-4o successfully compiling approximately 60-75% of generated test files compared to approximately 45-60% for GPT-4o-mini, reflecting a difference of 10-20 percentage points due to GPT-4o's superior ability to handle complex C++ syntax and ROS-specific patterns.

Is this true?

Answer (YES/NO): NO